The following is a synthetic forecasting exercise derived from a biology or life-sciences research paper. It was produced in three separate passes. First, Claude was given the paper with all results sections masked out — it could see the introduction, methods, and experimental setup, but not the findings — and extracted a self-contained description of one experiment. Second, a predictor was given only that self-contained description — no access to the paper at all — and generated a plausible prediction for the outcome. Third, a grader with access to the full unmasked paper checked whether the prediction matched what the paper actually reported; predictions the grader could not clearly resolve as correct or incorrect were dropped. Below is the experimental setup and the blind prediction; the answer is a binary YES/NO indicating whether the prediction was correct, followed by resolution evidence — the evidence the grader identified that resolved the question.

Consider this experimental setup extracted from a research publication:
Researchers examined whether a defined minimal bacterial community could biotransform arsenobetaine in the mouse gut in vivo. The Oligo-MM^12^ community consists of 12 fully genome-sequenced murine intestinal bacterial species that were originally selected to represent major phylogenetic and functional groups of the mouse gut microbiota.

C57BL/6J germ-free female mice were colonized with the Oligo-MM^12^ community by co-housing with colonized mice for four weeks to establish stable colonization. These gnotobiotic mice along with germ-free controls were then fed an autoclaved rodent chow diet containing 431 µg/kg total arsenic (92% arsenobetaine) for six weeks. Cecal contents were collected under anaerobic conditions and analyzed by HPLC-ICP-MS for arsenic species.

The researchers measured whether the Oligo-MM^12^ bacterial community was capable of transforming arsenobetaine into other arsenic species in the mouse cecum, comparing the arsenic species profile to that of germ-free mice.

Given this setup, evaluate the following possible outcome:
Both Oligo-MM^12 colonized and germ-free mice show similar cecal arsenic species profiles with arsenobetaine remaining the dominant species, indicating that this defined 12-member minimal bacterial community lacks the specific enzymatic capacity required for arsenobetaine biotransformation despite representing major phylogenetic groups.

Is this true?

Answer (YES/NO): NO